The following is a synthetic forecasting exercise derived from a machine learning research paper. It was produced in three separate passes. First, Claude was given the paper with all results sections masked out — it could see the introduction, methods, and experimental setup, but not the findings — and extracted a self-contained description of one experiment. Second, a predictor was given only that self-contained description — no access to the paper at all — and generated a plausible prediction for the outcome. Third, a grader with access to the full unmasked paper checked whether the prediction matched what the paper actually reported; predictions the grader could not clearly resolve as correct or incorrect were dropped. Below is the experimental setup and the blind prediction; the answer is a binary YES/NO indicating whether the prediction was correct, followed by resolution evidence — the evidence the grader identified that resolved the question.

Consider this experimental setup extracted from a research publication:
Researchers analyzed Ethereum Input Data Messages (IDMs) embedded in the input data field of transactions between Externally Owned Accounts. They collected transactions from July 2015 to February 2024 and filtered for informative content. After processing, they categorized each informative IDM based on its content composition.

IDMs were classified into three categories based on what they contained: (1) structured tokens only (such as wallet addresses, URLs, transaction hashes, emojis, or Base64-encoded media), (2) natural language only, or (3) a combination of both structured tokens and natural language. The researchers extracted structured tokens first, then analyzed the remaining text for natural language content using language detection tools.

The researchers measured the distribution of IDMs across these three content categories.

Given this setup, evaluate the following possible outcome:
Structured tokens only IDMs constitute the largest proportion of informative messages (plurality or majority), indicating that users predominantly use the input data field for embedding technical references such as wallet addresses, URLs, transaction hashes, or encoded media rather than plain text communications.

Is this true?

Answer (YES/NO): YES